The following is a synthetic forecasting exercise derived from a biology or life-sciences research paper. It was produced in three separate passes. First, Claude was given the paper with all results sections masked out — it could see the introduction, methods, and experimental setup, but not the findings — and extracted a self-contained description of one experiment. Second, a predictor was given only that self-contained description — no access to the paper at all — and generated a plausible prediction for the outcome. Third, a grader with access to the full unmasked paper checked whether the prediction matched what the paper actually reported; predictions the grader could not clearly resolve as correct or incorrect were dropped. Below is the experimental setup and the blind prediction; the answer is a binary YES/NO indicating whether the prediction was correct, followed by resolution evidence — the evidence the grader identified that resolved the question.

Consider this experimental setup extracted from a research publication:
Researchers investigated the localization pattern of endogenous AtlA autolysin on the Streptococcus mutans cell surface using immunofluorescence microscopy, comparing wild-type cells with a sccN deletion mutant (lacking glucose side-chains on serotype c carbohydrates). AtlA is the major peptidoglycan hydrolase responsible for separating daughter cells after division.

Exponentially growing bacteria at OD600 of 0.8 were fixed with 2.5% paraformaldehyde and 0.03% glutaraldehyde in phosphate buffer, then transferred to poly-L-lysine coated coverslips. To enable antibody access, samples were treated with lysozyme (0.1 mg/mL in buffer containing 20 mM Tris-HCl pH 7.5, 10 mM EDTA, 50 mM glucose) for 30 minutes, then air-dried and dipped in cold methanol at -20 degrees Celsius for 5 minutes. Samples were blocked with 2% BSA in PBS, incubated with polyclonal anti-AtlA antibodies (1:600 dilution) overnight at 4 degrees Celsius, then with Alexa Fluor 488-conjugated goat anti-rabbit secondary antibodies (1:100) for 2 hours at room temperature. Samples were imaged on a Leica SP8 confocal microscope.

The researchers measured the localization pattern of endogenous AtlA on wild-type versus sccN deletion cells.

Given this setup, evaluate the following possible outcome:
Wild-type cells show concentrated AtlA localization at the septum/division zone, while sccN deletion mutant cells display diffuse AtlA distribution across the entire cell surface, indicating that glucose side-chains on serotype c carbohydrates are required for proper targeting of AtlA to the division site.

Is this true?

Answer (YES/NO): NO